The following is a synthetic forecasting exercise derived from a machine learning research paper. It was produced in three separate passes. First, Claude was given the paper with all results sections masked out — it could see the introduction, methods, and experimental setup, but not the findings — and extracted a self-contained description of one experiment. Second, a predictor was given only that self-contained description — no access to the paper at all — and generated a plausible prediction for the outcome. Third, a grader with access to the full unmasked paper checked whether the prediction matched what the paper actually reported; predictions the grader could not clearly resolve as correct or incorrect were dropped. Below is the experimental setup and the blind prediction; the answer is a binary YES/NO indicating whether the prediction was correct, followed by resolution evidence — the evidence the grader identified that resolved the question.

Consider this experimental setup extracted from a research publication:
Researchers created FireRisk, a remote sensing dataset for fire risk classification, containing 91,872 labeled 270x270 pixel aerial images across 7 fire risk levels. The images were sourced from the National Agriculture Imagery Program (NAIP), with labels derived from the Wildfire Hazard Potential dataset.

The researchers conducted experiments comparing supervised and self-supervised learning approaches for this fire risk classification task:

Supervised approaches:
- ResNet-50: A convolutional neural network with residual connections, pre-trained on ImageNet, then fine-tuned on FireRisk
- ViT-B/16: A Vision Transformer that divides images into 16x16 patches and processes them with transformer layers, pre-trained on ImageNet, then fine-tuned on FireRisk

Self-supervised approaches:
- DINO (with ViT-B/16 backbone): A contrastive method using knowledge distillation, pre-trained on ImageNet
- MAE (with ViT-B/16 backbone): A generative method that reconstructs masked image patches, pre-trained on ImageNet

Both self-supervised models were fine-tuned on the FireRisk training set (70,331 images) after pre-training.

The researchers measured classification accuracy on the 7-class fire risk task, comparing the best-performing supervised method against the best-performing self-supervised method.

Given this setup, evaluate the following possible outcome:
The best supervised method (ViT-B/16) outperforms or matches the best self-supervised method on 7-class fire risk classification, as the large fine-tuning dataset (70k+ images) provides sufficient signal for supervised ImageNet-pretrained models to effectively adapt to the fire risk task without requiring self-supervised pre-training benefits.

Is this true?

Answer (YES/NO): NO